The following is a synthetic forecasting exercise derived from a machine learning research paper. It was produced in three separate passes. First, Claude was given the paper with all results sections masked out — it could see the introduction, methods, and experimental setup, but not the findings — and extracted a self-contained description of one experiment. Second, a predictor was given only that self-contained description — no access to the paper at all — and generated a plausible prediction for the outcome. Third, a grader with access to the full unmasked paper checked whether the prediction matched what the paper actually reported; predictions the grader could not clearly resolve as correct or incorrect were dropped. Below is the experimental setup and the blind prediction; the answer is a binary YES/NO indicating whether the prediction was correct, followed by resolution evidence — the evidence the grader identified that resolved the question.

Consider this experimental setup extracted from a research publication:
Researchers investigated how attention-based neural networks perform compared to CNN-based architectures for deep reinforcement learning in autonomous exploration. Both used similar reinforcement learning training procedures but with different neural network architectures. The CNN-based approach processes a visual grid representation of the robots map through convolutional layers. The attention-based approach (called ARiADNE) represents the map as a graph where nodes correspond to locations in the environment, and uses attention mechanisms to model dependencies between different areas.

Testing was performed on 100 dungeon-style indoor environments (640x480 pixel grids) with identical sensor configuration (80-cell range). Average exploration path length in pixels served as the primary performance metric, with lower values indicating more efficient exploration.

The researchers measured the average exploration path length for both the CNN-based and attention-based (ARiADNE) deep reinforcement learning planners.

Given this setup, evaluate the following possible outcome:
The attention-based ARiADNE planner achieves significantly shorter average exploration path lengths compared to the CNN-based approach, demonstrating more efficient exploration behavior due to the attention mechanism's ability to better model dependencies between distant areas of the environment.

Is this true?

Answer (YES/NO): YES